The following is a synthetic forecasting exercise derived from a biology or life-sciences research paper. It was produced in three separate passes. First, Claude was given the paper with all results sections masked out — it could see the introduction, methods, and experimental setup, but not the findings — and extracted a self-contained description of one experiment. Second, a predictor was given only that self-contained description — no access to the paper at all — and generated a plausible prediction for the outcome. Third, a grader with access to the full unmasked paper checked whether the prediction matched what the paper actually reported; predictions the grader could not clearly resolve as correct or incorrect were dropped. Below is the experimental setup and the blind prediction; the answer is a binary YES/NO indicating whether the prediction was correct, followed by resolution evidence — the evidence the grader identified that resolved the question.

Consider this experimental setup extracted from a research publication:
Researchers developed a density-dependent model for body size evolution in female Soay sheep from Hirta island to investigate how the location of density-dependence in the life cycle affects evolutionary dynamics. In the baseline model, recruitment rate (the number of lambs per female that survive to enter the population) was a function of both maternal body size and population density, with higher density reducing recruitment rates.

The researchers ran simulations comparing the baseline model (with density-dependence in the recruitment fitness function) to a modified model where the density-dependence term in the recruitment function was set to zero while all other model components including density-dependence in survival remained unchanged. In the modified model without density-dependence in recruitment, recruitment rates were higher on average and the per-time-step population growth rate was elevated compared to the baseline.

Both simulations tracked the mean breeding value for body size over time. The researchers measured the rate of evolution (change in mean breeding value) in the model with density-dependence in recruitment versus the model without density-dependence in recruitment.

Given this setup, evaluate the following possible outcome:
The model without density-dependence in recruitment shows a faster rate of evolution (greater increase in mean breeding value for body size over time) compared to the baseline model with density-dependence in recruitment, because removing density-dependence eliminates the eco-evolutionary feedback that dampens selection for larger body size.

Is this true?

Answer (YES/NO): YES